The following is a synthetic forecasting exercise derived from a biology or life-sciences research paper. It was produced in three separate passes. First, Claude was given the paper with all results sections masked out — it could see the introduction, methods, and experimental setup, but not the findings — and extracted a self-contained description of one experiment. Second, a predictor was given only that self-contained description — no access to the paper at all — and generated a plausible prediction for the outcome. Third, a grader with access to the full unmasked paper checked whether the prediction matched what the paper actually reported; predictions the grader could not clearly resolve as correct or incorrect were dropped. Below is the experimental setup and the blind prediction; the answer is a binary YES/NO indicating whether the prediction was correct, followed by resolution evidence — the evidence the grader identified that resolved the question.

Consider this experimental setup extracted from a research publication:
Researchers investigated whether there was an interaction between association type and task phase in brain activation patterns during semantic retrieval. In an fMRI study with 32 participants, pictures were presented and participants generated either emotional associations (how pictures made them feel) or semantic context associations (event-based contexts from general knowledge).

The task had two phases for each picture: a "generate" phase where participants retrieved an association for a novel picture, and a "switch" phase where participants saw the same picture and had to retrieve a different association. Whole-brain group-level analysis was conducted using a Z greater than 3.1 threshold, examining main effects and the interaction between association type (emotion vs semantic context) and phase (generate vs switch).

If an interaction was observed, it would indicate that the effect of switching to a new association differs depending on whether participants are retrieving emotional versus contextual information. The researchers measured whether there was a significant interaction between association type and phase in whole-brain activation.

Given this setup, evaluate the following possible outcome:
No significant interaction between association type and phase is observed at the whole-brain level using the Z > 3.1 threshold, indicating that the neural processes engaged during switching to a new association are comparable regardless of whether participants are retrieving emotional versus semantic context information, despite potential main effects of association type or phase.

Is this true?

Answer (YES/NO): NO